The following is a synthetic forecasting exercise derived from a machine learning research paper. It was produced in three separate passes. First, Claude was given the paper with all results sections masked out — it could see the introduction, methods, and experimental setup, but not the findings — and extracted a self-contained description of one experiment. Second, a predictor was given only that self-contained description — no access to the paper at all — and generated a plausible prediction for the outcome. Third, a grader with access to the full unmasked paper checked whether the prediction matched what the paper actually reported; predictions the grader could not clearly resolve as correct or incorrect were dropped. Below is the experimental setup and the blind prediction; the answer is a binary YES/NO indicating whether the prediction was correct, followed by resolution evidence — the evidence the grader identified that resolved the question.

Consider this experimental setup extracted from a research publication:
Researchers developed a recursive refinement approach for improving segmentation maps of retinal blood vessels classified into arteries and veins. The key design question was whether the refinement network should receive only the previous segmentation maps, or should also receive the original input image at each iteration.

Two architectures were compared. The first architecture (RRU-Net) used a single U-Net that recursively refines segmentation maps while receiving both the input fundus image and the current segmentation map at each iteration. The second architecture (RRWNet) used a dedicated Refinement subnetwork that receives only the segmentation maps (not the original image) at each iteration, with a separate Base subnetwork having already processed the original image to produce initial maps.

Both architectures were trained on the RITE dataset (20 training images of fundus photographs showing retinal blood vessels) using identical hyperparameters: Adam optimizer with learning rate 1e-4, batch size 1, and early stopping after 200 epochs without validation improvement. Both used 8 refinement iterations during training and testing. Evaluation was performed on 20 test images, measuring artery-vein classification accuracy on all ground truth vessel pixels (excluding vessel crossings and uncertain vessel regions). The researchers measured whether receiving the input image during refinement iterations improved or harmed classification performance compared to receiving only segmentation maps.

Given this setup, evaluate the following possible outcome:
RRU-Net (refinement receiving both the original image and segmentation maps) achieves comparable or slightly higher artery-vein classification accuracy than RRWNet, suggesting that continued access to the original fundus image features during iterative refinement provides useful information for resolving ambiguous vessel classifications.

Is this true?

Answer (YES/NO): NO